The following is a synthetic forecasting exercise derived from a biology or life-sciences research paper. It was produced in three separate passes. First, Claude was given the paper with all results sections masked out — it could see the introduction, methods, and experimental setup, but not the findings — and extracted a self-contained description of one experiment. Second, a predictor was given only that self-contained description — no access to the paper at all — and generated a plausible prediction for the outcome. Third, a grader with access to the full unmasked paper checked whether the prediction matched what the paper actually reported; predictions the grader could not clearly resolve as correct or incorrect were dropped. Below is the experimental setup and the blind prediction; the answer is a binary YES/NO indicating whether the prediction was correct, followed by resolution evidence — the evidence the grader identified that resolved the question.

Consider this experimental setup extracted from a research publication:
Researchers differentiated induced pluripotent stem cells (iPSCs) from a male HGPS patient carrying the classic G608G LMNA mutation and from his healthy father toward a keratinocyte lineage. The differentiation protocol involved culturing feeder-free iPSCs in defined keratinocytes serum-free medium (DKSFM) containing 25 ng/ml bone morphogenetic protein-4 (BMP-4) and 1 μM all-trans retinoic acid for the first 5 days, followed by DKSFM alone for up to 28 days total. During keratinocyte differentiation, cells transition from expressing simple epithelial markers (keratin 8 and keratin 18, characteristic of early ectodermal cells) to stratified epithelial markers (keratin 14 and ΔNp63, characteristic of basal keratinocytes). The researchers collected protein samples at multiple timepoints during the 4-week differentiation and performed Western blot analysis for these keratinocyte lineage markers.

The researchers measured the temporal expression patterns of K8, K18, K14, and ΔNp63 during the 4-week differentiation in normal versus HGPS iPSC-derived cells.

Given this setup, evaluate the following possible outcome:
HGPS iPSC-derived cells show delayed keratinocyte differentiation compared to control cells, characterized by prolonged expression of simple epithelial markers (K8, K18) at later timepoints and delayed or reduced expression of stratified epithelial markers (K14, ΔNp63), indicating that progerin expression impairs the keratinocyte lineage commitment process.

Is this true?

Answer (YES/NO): NO